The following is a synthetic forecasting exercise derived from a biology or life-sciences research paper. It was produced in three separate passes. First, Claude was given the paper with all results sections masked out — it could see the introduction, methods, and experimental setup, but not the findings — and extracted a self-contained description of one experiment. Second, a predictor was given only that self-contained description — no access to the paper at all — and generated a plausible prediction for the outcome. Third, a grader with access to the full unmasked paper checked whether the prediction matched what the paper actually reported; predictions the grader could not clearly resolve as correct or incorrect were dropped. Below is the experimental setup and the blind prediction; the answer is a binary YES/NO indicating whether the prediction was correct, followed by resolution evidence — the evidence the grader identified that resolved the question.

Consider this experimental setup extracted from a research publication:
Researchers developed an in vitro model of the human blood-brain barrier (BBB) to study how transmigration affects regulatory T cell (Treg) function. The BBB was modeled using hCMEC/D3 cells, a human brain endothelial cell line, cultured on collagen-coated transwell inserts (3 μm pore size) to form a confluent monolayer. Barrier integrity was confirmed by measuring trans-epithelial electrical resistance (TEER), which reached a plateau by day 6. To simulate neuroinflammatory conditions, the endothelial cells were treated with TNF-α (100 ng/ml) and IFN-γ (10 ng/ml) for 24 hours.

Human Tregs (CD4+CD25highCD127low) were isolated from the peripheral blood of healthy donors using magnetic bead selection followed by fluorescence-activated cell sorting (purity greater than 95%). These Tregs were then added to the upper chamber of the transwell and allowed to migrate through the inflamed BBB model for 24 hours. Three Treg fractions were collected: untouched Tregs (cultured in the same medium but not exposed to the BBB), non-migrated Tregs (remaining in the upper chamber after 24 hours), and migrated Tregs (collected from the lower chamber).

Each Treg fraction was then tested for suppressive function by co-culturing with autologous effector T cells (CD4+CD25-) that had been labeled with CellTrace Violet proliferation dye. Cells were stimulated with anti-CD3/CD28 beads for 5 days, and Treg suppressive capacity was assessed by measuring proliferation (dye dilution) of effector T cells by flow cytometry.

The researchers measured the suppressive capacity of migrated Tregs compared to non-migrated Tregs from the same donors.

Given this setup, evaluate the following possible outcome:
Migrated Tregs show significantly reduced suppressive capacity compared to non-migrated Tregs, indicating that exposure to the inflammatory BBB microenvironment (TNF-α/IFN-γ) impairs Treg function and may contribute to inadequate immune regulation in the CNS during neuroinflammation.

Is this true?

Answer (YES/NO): NO